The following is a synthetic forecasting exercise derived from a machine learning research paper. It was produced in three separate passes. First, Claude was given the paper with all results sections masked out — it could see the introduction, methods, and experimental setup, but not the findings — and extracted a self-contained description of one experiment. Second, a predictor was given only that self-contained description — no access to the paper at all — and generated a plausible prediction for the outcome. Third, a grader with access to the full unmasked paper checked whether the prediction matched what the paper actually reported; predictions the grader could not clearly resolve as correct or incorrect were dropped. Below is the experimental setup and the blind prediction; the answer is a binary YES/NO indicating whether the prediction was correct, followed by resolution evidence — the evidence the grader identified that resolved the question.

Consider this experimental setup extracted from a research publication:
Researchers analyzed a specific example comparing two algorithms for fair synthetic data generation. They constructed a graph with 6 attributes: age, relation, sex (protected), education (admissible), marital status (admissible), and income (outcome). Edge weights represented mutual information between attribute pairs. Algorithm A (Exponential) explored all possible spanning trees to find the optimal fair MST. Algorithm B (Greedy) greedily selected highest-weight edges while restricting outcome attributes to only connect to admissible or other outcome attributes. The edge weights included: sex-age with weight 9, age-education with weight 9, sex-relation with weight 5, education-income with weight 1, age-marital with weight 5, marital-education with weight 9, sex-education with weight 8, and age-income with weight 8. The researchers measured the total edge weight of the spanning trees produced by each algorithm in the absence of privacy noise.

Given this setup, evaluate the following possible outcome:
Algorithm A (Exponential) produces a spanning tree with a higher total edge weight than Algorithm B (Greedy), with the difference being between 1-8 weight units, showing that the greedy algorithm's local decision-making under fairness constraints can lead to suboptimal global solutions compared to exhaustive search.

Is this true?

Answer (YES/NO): YES